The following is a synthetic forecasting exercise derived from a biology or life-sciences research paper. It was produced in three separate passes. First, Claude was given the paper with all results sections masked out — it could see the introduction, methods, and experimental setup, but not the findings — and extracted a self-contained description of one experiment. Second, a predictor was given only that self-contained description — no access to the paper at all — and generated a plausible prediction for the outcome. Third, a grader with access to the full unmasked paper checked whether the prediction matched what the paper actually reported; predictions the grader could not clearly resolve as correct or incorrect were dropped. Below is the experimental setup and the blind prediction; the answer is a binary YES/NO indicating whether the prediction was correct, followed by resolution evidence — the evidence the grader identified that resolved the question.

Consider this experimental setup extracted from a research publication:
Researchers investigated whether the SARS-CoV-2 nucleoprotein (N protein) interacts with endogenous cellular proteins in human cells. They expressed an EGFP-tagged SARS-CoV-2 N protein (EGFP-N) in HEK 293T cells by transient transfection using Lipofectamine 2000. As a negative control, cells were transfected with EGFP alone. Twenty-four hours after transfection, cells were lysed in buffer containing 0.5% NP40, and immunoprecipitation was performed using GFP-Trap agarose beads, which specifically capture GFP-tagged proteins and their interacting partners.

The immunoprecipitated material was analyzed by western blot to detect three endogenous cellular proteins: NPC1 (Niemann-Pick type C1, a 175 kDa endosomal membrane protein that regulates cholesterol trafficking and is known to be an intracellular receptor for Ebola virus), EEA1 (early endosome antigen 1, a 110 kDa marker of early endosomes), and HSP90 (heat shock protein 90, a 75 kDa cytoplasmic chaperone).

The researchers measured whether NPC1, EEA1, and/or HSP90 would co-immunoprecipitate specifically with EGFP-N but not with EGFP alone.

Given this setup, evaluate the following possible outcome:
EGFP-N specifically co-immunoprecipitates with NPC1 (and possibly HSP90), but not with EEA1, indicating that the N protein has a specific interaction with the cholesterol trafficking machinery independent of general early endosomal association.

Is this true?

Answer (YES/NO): NO